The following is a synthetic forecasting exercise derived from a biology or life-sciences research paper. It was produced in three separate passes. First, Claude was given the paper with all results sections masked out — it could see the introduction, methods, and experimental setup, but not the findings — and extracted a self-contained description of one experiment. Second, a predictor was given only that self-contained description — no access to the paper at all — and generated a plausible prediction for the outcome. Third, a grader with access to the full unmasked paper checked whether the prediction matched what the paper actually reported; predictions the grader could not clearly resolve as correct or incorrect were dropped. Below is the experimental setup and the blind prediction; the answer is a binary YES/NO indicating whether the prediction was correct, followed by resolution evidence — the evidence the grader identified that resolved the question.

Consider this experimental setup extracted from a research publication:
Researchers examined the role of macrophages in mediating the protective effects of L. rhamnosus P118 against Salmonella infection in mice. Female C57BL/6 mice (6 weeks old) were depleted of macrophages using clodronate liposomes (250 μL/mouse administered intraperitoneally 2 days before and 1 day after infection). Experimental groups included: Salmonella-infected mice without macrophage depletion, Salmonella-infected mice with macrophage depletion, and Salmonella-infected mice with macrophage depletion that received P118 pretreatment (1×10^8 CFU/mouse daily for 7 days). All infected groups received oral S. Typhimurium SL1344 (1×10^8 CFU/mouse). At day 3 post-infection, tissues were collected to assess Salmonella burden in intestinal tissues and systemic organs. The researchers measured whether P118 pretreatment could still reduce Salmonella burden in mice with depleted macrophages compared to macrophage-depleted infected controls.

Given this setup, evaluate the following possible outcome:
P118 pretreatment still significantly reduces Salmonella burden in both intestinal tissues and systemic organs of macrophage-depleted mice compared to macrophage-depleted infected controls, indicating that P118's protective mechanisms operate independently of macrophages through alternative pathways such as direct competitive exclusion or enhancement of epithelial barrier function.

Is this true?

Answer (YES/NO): NO